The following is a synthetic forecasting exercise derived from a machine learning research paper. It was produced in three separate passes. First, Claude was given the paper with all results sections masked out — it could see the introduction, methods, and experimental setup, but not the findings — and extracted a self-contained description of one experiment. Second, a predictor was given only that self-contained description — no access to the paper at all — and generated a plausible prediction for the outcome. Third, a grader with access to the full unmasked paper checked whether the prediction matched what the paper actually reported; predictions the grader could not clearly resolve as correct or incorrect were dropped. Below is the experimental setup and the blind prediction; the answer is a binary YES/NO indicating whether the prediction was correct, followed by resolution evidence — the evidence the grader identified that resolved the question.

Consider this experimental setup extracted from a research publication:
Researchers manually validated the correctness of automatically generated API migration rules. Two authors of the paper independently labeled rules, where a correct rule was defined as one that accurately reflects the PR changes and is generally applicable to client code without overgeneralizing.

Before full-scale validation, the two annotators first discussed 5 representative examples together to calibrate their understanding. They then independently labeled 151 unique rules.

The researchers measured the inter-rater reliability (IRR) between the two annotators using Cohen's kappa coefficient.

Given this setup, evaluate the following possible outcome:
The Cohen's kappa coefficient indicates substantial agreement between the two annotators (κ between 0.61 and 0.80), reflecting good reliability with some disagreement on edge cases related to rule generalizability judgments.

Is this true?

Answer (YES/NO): NO